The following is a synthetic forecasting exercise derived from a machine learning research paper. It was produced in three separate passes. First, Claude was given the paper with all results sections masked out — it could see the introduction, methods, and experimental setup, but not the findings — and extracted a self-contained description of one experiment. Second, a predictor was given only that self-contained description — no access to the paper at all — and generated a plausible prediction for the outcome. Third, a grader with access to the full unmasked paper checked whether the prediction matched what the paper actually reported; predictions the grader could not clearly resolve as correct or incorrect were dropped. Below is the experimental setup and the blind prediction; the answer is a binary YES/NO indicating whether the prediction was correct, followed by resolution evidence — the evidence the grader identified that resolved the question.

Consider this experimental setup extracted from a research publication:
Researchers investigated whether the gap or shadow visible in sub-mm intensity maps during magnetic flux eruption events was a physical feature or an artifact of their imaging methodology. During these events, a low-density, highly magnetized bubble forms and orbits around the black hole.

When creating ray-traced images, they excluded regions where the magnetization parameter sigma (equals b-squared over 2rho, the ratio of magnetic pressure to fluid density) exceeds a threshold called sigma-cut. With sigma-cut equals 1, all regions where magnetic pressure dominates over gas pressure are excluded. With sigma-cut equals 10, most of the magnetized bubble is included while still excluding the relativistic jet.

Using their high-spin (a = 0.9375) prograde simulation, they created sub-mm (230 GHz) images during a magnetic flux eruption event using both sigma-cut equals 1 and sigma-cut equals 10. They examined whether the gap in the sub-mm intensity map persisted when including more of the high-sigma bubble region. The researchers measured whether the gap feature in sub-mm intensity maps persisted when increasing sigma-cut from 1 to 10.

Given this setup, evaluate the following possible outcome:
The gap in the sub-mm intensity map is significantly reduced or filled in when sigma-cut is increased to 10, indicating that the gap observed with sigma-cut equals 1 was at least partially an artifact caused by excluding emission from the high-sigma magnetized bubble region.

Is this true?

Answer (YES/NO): NO